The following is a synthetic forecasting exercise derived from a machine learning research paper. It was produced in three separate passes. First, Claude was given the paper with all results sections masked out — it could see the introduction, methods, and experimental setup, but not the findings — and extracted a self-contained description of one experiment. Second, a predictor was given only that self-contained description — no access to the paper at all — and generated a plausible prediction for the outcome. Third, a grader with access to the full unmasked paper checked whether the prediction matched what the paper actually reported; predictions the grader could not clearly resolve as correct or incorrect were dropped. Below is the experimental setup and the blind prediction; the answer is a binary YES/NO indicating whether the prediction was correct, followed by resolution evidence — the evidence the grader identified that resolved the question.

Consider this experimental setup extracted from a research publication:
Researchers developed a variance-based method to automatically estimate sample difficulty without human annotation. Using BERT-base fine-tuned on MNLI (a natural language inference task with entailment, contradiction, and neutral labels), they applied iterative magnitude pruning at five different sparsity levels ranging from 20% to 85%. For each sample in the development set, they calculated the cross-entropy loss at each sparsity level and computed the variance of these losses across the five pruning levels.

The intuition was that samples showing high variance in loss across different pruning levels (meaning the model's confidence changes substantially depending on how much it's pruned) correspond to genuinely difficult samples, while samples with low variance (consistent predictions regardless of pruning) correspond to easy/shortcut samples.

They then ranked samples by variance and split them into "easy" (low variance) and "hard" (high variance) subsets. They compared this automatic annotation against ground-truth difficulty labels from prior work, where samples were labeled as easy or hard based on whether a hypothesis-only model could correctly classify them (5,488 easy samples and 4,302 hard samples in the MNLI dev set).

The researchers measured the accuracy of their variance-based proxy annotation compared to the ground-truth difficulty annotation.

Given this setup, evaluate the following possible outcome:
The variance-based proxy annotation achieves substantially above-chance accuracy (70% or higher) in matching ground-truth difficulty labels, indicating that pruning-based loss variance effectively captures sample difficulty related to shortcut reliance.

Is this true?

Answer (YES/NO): YES